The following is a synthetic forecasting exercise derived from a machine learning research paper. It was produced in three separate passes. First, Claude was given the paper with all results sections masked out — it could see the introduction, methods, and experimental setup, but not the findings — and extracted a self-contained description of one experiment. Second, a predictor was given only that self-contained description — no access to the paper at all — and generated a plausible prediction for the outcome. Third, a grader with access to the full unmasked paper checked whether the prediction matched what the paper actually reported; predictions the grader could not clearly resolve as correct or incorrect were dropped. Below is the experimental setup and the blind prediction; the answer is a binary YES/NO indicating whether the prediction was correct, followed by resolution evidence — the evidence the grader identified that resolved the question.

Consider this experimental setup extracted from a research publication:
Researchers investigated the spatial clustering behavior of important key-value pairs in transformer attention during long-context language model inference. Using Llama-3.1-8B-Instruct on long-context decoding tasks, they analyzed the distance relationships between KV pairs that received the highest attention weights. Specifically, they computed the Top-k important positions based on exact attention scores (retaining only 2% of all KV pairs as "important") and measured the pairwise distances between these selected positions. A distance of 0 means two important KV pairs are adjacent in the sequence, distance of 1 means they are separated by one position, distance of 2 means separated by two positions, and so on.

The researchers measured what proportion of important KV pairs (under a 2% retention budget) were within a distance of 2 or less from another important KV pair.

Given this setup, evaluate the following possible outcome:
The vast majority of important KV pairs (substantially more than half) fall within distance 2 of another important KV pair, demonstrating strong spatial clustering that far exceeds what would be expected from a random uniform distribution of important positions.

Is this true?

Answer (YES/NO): NO